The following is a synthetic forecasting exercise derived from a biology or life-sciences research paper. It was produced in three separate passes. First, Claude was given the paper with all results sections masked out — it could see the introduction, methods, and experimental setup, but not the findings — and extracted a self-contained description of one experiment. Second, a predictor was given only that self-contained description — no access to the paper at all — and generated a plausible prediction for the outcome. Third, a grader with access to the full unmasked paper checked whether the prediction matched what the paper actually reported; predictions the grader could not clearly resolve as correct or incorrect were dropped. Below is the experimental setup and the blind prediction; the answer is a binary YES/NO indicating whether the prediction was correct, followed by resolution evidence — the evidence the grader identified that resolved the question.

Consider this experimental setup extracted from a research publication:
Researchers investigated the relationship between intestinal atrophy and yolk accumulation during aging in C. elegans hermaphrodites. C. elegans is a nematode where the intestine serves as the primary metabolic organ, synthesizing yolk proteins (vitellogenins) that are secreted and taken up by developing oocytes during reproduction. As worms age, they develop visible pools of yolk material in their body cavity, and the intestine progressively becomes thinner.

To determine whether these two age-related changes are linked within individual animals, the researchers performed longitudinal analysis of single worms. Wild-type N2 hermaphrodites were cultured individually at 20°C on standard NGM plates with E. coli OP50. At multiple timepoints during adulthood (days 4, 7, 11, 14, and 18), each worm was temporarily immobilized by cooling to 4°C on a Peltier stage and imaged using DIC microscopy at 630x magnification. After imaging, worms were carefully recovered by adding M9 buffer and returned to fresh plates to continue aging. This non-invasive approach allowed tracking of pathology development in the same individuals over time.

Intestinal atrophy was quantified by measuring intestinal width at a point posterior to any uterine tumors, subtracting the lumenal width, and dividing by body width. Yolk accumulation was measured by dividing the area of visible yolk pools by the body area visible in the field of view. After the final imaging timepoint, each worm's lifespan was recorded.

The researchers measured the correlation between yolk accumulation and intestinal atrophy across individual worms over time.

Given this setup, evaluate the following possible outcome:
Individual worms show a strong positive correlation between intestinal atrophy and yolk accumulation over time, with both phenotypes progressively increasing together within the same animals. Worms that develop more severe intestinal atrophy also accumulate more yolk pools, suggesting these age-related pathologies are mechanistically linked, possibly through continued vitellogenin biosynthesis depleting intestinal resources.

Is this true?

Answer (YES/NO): YES